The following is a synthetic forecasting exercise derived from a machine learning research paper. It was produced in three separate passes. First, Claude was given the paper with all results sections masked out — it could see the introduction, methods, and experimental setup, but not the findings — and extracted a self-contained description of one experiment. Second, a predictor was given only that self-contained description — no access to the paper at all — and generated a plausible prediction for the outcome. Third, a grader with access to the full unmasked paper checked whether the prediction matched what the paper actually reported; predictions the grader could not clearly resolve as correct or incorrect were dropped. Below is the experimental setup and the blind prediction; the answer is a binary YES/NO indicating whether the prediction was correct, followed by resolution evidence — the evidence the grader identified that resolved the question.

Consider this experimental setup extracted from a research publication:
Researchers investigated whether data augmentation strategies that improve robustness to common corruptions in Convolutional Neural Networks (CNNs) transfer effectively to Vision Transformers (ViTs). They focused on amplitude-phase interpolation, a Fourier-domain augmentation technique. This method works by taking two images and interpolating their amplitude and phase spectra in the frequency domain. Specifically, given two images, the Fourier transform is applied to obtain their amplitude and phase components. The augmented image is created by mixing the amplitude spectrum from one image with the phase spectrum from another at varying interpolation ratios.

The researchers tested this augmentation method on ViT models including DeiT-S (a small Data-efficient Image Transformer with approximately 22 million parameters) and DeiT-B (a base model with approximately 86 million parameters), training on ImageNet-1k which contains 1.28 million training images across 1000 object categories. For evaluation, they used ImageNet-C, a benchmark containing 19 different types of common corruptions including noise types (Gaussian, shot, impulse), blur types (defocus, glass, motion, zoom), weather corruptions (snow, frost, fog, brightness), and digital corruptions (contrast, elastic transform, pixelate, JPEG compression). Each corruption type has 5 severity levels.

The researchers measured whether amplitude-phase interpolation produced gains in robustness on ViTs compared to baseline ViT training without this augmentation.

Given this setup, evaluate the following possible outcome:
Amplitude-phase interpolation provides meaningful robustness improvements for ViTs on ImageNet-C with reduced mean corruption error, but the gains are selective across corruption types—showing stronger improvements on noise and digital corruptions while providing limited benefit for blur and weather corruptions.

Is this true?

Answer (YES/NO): NO